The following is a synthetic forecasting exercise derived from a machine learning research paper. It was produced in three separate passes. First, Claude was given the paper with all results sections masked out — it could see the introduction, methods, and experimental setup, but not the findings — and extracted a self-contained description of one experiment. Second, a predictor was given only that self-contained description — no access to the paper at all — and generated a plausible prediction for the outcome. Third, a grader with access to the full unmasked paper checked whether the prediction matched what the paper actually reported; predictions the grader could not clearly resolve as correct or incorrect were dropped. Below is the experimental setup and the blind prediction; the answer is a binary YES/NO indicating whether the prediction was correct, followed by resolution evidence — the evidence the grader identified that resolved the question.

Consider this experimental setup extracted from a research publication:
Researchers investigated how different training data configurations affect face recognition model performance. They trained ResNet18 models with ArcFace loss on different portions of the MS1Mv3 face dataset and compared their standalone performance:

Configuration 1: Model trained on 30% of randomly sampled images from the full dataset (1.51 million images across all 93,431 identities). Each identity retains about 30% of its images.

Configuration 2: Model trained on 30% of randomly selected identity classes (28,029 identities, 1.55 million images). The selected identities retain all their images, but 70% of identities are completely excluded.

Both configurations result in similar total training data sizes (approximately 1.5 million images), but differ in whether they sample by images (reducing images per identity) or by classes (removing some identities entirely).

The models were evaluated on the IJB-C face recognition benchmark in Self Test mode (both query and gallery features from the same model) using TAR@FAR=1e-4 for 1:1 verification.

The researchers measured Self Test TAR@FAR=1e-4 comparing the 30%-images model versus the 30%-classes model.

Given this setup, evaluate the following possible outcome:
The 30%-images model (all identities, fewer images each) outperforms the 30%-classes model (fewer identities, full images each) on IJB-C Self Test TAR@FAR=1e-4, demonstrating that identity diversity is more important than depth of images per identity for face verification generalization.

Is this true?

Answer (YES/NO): YES